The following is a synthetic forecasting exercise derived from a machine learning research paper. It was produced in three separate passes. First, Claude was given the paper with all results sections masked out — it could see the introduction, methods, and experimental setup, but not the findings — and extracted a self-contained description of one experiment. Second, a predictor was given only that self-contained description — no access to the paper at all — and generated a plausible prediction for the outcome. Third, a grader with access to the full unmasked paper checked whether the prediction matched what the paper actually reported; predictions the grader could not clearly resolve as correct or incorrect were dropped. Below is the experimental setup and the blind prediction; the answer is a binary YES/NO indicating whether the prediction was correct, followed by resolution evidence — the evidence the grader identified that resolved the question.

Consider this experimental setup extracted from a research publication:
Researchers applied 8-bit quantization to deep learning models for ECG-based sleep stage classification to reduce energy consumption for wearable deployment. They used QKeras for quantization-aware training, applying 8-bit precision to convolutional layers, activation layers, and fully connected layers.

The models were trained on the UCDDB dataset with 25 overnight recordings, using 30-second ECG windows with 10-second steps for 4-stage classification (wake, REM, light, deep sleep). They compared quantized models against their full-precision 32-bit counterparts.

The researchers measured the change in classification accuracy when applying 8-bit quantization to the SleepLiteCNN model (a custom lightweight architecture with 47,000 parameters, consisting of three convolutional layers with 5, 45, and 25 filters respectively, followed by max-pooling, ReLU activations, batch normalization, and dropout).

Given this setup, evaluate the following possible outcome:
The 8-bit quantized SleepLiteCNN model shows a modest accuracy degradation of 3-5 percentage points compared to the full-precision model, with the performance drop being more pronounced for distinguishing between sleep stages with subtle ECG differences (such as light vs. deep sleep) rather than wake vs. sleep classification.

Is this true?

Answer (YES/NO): NO